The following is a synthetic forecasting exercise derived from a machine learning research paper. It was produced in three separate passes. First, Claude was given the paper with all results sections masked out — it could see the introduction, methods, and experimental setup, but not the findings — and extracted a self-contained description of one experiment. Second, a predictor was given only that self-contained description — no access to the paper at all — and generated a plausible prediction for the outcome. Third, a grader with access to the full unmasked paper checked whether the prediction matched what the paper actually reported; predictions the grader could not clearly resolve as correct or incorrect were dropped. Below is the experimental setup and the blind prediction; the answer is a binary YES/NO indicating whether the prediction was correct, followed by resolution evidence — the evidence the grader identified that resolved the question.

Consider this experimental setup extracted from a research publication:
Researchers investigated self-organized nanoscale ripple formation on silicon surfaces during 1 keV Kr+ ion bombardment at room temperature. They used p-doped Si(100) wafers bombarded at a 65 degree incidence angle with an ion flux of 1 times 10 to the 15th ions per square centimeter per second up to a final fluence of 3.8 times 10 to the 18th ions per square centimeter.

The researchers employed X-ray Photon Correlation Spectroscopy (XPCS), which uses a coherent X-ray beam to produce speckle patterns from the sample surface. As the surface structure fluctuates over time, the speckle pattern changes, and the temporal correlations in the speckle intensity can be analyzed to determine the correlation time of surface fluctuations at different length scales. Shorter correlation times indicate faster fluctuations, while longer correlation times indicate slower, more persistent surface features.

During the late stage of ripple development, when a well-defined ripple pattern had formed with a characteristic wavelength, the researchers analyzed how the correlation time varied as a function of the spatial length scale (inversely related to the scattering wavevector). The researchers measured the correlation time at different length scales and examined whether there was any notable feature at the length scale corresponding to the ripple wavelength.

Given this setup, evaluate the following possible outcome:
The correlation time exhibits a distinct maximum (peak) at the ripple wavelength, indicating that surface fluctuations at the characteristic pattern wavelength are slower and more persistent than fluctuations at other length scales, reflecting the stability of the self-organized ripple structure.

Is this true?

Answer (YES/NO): YES